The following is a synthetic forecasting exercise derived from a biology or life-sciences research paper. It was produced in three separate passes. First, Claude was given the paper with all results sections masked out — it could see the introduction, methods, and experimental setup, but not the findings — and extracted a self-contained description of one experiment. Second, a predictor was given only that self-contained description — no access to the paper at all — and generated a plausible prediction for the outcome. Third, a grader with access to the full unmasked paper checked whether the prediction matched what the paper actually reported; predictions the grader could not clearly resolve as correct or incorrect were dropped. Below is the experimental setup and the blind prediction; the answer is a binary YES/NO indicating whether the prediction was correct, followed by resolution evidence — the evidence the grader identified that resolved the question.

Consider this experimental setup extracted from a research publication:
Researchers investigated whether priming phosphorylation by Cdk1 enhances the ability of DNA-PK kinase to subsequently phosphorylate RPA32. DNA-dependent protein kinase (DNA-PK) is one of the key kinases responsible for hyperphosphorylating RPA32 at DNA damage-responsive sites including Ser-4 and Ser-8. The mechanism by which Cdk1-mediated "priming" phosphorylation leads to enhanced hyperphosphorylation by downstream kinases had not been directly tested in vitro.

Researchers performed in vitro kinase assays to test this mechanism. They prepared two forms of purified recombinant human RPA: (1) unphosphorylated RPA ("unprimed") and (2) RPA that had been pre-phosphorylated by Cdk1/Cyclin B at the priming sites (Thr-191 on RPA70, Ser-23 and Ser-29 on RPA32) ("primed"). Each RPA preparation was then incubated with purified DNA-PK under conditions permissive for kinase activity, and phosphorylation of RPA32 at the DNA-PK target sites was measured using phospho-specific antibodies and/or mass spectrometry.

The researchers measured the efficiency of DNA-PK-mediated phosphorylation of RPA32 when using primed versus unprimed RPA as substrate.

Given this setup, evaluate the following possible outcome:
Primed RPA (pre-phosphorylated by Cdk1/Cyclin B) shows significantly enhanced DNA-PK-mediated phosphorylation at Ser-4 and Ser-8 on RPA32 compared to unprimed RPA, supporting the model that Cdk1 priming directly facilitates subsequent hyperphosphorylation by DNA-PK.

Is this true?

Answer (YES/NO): YES